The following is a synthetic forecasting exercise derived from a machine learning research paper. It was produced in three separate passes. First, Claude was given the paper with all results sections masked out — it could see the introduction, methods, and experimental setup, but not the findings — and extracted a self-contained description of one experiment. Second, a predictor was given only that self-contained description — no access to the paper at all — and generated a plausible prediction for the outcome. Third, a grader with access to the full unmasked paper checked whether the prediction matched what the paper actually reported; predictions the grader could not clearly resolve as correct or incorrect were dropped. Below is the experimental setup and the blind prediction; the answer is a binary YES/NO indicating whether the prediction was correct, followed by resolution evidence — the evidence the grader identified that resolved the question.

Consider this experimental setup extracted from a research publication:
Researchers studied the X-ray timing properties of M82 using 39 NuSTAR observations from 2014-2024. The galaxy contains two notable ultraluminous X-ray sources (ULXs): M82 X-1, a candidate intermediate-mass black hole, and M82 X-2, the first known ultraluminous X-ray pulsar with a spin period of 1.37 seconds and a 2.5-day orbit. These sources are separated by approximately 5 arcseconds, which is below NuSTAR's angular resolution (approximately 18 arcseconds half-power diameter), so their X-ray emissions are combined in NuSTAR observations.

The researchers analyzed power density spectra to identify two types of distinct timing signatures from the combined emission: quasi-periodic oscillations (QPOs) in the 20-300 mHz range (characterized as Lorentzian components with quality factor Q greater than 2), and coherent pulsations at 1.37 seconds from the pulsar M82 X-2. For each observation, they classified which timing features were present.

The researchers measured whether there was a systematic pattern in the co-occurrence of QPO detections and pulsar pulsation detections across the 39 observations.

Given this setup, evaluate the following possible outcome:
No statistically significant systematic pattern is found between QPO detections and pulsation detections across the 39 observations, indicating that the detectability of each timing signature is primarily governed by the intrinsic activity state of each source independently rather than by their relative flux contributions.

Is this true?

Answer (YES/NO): YES